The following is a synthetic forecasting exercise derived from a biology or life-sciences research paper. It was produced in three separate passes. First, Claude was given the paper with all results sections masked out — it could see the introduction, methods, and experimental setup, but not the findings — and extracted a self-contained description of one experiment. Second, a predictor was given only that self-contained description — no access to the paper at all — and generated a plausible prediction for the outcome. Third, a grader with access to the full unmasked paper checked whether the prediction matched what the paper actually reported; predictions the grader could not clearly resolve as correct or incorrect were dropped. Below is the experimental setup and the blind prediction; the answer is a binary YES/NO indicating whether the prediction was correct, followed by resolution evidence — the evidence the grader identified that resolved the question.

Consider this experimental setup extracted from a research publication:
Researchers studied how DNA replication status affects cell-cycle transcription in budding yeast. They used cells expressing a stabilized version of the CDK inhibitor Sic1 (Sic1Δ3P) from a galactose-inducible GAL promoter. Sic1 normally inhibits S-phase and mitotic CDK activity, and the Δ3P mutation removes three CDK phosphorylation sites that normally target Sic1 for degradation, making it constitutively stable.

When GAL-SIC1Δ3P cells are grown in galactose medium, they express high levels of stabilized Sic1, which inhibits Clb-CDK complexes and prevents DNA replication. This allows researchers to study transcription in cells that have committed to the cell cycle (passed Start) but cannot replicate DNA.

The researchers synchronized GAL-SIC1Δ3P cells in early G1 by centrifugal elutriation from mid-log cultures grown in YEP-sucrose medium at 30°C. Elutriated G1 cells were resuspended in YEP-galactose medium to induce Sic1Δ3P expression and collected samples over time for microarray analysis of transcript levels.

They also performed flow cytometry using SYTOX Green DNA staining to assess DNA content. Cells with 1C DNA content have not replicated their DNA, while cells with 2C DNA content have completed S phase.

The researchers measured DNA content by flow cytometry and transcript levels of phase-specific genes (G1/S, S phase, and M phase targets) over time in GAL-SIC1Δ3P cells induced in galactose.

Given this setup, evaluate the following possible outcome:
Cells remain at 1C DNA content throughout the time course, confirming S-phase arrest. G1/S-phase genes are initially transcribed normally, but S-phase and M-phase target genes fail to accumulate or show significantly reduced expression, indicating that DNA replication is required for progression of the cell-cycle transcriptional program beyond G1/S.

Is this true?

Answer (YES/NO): NO